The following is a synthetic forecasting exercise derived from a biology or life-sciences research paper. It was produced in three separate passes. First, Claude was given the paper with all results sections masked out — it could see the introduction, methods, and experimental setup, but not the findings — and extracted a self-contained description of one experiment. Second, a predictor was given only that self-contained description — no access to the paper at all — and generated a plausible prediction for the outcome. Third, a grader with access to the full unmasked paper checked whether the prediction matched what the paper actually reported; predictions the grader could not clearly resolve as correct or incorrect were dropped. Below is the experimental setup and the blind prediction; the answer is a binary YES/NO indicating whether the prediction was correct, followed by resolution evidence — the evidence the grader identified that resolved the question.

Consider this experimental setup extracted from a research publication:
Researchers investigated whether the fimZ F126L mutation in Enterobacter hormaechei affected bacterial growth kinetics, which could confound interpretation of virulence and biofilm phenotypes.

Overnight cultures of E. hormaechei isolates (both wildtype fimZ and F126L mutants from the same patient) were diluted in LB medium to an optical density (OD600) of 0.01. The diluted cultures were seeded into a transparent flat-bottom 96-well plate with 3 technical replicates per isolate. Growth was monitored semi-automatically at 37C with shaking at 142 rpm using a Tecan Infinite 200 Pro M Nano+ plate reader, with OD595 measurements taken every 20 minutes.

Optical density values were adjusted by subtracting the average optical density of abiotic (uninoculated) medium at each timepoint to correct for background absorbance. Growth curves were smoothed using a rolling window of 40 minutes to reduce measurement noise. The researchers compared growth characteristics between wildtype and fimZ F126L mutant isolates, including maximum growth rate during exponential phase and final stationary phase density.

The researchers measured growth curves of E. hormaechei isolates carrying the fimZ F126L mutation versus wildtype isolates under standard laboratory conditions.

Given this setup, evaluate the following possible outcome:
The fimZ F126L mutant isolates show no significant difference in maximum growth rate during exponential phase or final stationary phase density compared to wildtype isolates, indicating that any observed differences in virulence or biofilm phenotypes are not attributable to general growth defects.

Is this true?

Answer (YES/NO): YES